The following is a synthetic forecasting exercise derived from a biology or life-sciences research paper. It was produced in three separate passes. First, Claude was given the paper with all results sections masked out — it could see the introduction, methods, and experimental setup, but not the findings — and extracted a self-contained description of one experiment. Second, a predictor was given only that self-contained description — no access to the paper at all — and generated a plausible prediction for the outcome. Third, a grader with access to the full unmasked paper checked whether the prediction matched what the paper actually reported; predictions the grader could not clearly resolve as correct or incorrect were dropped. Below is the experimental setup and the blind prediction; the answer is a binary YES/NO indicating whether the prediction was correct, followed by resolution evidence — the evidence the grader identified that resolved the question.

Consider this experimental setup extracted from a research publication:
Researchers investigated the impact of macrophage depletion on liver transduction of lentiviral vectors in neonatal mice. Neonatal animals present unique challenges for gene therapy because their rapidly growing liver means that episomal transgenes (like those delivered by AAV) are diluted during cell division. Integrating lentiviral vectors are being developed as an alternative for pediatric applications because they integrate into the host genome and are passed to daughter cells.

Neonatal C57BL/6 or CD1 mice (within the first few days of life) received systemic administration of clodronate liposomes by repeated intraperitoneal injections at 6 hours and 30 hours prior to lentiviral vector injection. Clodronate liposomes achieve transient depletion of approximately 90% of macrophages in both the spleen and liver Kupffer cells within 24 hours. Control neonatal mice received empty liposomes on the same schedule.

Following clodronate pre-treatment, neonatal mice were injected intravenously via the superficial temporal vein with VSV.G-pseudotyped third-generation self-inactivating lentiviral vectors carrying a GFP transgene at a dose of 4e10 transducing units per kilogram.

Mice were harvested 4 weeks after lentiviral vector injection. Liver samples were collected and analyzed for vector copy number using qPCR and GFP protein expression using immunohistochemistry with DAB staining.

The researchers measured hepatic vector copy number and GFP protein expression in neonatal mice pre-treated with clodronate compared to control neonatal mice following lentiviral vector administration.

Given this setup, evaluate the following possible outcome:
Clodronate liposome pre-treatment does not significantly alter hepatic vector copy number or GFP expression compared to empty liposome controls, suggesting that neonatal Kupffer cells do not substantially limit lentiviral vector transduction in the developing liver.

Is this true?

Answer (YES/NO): NO